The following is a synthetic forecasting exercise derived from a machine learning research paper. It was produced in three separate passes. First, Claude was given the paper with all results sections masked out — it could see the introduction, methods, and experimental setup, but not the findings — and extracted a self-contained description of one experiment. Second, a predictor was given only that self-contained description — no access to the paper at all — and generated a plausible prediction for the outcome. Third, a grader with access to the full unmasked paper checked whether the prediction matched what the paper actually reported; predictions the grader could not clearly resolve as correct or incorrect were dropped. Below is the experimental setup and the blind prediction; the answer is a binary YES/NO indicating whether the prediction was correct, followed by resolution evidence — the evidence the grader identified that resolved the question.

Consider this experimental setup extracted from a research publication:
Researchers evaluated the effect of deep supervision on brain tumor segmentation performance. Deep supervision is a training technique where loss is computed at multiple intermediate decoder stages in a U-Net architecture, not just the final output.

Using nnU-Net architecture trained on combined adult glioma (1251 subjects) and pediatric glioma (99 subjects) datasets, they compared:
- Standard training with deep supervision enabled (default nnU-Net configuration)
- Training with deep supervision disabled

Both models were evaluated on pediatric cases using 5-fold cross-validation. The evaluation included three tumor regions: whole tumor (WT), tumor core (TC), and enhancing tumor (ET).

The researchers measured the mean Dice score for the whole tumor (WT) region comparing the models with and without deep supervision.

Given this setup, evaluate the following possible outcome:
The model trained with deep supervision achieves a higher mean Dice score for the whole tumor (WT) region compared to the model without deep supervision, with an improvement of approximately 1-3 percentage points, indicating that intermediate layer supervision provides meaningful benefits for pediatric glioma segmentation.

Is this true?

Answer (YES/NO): NO